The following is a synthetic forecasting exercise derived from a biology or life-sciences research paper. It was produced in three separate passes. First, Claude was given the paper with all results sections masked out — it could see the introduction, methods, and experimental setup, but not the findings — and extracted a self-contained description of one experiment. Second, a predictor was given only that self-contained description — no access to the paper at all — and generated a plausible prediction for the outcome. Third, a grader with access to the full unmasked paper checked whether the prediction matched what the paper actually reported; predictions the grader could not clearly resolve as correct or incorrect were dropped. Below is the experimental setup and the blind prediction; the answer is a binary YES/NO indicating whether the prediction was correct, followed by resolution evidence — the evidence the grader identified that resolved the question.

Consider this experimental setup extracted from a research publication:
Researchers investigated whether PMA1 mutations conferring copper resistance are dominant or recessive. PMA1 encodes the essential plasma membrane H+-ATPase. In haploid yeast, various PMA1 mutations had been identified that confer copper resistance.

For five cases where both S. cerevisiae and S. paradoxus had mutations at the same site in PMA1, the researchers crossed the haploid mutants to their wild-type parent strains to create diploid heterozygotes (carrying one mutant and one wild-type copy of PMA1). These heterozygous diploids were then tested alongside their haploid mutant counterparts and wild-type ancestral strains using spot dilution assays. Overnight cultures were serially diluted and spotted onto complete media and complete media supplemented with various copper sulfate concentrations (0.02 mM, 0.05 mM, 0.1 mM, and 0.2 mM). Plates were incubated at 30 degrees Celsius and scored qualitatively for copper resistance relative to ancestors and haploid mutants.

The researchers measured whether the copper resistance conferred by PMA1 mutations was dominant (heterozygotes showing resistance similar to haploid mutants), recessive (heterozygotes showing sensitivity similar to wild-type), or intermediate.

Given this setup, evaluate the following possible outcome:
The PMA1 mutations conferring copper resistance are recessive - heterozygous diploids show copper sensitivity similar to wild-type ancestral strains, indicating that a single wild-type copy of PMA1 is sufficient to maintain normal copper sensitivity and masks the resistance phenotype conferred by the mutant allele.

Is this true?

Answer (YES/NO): NO